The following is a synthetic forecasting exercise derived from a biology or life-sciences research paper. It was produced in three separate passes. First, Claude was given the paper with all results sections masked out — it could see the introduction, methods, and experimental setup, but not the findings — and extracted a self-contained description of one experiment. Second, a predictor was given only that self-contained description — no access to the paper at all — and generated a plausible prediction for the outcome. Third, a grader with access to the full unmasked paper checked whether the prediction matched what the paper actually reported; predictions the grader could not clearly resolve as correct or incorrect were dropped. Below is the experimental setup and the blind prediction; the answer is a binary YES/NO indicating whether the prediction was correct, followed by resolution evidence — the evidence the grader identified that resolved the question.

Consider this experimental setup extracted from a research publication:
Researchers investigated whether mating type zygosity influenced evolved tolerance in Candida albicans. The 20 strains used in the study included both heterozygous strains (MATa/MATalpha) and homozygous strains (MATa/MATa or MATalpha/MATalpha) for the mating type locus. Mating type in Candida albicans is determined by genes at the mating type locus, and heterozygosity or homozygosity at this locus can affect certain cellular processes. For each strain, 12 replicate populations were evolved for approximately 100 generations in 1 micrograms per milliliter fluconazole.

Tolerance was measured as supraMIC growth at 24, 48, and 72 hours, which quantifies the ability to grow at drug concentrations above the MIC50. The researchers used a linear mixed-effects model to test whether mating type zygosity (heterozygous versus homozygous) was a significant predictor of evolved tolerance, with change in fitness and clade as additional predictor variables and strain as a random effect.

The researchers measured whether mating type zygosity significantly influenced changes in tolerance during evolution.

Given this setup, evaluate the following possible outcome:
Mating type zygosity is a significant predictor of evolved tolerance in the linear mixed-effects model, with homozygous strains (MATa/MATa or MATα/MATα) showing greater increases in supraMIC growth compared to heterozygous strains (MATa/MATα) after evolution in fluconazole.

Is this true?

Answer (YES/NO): NO